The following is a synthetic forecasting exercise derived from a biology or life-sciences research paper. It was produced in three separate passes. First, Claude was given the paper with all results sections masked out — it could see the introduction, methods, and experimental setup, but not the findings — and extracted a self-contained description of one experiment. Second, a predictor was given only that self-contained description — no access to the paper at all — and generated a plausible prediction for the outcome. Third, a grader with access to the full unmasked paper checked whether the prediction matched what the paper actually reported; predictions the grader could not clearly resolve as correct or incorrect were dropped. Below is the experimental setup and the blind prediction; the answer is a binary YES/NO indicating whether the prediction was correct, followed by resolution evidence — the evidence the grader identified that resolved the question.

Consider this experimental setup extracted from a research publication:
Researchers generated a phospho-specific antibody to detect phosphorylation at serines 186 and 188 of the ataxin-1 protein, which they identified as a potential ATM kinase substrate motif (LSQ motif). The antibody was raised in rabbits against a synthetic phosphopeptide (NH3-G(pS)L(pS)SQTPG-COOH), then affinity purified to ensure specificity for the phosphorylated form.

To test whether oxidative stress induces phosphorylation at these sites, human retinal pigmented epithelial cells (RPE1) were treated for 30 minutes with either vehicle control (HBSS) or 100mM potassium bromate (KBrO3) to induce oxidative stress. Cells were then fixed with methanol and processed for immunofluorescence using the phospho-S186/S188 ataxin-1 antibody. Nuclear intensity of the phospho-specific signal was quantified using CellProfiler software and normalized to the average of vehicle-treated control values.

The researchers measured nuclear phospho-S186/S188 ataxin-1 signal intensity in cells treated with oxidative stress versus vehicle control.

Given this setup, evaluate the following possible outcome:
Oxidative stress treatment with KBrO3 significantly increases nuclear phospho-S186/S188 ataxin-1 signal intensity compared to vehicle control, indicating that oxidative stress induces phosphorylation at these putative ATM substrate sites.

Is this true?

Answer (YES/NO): YES